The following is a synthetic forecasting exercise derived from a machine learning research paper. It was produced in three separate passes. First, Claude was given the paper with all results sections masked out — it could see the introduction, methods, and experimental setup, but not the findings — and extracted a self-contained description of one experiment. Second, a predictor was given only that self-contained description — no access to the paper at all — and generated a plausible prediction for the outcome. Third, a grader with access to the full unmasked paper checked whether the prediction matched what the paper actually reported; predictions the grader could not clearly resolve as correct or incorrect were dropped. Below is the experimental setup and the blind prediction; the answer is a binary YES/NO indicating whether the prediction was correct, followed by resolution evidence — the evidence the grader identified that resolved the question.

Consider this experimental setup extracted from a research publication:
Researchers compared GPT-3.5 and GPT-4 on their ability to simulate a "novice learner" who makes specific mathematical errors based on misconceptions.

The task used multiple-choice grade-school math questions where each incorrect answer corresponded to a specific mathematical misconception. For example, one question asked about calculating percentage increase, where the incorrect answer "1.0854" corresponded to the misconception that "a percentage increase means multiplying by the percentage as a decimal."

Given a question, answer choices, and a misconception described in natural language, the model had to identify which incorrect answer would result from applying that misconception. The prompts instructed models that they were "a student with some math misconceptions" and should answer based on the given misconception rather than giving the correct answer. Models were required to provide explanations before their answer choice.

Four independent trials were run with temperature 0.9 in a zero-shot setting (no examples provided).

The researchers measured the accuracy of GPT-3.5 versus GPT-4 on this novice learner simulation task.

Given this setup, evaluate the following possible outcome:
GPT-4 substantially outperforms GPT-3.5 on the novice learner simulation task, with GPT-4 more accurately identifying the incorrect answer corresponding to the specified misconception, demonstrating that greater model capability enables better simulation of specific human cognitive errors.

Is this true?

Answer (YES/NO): YES